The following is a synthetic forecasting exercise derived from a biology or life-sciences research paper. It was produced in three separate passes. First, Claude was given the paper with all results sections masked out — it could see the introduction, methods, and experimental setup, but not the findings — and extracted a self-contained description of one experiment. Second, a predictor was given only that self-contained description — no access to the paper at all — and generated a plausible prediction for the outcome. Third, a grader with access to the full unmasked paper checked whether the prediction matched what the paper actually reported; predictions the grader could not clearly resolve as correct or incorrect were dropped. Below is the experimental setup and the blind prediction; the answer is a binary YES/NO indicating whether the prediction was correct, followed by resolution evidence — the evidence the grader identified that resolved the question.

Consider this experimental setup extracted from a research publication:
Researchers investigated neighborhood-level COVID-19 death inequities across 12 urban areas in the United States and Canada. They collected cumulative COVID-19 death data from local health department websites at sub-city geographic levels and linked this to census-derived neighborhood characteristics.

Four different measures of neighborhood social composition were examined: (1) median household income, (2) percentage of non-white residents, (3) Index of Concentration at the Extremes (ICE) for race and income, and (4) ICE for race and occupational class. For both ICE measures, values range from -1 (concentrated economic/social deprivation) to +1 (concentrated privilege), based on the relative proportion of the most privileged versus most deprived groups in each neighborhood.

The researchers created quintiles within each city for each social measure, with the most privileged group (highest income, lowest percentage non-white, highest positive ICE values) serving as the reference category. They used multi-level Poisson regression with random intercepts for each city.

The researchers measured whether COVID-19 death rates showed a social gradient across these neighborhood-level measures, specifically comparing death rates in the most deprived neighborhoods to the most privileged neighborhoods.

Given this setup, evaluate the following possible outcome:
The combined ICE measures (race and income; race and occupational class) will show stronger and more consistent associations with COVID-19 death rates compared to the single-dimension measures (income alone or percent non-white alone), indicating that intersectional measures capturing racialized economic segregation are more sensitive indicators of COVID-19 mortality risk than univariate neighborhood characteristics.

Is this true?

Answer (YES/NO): NO